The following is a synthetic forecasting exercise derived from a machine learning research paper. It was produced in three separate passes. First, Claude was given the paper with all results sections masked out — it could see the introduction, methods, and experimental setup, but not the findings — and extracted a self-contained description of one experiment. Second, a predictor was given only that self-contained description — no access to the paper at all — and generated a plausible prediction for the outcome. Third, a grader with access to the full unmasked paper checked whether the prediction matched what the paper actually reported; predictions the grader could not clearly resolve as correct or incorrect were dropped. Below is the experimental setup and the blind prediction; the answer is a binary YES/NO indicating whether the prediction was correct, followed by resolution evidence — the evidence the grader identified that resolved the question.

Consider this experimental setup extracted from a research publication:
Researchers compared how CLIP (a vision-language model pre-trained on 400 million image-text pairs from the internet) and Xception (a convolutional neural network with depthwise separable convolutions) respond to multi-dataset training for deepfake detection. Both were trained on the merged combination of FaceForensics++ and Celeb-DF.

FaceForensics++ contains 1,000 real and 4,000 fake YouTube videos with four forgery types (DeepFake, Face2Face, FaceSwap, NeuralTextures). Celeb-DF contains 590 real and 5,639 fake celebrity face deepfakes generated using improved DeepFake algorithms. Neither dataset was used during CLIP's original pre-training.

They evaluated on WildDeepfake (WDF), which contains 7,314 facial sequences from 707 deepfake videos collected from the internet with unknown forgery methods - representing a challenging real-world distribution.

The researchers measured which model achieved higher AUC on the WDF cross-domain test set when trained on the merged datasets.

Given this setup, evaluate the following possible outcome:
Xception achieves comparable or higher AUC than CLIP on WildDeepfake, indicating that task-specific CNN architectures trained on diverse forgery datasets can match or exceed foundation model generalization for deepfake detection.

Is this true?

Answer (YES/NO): NO